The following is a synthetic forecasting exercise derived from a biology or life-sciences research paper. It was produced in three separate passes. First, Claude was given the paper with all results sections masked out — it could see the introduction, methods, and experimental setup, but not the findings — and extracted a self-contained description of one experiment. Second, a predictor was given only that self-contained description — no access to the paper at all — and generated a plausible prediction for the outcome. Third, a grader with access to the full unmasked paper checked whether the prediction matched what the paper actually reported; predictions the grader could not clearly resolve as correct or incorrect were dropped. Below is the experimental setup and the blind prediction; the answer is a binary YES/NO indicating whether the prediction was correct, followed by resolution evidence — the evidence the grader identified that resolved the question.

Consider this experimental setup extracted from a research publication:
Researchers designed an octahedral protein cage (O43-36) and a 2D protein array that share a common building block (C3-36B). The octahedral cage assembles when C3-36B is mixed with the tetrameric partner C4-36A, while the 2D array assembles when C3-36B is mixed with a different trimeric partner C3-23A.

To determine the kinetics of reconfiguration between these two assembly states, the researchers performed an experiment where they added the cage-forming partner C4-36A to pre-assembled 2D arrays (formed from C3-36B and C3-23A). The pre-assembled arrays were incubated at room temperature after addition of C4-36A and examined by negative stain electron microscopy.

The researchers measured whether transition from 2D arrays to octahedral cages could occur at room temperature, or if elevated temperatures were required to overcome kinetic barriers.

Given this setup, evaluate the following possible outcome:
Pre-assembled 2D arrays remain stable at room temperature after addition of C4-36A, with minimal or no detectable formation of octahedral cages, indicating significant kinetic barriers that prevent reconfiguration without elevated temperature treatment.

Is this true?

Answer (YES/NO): NO